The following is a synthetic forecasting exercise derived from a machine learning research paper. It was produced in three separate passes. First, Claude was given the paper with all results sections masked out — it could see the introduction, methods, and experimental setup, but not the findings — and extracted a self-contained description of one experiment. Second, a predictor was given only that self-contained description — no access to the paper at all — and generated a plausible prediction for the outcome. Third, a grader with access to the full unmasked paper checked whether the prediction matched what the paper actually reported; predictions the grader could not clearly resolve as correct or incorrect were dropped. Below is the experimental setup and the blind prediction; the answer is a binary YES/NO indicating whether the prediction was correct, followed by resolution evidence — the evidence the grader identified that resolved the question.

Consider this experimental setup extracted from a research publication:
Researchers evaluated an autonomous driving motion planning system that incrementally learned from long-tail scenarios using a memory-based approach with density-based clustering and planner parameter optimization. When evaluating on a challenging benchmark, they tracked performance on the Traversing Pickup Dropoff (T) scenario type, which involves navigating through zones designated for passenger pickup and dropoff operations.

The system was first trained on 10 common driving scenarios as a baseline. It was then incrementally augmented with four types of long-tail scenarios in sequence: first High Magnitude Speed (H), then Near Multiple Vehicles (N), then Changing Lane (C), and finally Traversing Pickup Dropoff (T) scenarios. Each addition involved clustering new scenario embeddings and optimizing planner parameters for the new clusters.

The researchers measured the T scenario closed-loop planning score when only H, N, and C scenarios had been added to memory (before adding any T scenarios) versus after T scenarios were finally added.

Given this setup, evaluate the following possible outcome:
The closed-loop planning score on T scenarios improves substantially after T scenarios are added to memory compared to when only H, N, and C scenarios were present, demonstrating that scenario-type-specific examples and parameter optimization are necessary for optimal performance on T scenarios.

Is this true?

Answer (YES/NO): NO